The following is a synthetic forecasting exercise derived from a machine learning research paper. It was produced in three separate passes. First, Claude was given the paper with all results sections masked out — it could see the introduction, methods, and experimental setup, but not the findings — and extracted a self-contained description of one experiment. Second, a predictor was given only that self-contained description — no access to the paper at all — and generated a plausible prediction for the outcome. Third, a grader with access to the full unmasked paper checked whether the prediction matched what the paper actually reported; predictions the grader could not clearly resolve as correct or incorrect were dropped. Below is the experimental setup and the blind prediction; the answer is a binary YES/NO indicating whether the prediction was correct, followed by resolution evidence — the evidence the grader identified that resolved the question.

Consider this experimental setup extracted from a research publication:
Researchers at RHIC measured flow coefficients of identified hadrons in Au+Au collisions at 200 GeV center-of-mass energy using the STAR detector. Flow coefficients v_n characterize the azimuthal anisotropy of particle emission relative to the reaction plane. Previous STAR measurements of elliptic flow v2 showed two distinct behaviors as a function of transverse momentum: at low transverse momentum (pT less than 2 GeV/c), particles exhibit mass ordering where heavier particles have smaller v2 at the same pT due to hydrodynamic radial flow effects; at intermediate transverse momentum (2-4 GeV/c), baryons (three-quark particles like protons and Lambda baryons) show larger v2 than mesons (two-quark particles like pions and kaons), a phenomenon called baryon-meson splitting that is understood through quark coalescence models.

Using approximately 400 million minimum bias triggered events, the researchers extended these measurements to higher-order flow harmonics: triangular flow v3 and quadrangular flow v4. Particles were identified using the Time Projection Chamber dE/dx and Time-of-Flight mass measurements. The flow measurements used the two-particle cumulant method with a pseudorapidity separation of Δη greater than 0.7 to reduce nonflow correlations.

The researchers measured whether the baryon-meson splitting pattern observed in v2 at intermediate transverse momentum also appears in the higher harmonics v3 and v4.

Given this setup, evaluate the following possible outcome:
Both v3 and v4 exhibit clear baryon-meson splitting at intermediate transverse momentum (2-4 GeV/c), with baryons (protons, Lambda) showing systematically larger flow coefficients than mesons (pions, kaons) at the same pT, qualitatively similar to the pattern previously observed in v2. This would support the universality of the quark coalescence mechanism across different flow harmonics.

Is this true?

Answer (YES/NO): NO